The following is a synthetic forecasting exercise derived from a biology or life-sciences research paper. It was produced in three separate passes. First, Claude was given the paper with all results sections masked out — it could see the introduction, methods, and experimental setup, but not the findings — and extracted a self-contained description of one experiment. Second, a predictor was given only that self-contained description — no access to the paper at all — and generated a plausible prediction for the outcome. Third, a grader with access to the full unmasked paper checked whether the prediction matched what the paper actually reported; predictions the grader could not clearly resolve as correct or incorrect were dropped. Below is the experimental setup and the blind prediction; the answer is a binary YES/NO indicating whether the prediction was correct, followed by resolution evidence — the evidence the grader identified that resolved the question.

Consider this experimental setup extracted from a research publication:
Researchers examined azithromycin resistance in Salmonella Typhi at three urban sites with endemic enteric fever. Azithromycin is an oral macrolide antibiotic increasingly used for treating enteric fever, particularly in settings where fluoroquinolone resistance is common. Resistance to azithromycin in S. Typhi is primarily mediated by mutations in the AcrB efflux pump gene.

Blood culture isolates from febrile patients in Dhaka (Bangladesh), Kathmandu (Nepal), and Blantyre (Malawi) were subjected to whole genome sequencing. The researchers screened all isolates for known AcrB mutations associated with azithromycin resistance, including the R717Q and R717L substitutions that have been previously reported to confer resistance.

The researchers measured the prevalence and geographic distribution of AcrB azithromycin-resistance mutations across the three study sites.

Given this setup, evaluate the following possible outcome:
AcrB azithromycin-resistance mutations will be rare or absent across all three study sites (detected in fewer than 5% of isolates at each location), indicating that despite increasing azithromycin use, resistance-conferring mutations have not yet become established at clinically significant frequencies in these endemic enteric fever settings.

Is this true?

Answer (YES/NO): YES